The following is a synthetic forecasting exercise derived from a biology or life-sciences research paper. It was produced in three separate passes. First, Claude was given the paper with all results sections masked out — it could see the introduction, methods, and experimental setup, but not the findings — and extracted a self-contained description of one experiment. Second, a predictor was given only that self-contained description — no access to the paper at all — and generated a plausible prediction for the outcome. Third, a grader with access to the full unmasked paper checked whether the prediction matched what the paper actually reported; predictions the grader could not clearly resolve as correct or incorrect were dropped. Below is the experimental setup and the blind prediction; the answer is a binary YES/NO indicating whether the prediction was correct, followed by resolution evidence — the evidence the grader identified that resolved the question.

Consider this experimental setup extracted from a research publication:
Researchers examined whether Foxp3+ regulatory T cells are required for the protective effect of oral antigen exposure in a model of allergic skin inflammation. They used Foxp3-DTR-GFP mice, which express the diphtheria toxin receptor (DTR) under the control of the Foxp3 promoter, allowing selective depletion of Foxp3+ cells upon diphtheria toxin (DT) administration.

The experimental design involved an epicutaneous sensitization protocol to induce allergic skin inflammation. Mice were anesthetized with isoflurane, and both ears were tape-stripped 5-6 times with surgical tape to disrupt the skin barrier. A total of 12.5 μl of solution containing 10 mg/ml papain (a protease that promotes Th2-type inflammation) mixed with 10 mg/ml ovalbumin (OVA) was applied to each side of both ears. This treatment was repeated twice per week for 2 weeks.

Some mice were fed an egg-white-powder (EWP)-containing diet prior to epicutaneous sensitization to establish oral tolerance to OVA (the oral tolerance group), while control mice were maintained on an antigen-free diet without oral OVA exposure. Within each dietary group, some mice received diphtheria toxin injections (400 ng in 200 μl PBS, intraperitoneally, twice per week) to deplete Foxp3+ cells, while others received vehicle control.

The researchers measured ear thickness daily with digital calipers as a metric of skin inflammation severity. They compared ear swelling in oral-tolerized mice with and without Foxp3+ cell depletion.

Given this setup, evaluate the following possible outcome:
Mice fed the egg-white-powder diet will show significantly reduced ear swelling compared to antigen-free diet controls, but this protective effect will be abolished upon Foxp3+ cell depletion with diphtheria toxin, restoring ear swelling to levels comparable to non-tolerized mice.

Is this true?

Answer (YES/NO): YES